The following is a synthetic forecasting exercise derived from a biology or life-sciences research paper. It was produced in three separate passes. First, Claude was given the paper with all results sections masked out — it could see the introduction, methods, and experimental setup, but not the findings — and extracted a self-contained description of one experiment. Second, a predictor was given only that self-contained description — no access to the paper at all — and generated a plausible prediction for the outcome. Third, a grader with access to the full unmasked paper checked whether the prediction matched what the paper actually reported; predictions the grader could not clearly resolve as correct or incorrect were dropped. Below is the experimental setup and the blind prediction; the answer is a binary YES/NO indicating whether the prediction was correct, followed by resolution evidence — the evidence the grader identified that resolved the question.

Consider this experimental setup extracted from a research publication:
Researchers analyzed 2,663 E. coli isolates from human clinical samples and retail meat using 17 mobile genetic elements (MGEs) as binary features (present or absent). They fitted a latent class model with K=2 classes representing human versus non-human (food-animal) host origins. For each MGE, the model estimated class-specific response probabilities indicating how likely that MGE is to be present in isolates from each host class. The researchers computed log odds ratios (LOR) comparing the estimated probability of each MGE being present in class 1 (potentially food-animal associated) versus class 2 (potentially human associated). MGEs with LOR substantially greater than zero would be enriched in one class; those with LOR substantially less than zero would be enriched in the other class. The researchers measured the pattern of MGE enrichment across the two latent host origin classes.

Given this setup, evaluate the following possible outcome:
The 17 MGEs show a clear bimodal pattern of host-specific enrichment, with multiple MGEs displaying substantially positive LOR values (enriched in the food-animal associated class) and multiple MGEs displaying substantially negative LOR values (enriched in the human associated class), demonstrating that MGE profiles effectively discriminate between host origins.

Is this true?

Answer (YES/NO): YES